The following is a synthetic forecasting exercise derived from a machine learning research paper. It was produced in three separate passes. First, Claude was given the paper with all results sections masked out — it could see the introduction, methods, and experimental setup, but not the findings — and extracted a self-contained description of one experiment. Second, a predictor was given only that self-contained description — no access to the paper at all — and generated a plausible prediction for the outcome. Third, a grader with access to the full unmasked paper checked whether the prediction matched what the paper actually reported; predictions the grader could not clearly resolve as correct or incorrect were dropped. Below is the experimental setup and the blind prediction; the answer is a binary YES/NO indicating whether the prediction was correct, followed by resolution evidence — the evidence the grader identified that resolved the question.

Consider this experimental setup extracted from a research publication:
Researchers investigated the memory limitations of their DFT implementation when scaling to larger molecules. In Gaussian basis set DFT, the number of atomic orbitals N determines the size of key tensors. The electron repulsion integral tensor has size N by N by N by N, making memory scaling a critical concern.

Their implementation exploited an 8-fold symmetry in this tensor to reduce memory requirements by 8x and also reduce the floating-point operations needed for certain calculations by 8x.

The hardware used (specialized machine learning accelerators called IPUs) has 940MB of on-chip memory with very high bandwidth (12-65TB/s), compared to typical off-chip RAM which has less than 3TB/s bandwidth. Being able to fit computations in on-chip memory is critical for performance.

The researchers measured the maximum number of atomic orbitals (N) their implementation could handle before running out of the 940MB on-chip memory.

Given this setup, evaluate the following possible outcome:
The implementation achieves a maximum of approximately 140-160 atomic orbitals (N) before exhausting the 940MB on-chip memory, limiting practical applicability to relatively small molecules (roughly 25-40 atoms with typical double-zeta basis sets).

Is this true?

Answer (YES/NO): NO